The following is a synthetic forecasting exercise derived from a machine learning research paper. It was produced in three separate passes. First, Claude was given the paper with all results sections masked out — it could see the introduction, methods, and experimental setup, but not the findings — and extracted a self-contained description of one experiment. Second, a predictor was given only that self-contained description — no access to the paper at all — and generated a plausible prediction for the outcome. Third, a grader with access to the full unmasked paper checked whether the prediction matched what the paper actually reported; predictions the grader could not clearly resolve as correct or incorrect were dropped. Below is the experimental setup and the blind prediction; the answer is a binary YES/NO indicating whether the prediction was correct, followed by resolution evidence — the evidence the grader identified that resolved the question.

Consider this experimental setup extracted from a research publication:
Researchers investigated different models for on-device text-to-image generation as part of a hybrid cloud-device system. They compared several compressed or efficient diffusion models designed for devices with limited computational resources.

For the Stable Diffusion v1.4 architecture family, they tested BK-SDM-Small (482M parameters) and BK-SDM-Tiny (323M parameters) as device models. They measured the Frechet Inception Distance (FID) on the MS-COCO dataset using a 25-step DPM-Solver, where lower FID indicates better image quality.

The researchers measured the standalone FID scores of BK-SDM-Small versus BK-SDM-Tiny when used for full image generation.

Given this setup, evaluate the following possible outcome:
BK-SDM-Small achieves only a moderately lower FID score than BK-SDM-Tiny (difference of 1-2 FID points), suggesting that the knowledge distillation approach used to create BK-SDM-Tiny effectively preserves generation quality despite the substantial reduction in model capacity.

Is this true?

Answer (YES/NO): NO